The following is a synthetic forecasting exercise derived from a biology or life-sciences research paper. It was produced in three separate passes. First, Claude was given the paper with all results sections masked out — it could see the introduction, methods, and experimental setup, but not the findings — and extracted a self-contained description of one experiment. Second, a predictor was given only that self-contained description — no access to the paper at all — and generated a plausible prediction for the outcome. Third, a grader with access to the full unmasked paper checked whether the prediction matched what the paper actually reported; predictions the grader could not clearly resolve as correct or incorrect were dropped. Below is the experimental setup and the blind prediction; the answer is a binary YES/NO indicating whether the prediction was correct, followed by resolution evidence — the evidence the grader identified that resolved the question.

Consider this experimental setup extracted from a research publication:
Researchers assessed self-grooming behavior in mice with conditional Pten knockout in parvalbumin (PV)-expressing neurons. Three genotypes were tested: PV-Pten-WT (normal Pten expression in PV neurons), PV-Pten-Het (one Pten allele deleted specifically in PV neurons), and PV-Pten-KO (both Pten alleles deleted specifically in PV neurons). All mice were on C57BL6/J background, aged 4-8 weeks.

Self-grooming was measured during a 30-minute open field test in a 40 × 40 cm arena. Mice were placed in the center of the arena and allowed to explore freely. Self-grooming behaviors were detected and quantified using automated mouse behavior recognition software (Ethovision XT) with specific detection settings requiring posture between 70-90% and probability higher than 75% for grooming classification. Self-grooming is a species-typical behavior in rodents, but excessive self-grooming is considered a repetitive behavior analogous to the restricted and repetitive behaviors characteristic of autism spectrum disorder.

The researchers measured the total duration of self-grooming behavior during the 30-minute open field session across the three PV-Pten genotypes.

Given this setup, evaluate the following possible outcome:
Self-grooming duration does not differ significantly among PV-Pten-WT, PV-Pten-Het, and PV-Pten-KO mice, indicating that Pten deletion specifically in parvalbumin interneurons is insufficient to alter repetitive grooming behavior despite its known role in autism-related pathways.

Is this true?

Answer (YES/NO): NO